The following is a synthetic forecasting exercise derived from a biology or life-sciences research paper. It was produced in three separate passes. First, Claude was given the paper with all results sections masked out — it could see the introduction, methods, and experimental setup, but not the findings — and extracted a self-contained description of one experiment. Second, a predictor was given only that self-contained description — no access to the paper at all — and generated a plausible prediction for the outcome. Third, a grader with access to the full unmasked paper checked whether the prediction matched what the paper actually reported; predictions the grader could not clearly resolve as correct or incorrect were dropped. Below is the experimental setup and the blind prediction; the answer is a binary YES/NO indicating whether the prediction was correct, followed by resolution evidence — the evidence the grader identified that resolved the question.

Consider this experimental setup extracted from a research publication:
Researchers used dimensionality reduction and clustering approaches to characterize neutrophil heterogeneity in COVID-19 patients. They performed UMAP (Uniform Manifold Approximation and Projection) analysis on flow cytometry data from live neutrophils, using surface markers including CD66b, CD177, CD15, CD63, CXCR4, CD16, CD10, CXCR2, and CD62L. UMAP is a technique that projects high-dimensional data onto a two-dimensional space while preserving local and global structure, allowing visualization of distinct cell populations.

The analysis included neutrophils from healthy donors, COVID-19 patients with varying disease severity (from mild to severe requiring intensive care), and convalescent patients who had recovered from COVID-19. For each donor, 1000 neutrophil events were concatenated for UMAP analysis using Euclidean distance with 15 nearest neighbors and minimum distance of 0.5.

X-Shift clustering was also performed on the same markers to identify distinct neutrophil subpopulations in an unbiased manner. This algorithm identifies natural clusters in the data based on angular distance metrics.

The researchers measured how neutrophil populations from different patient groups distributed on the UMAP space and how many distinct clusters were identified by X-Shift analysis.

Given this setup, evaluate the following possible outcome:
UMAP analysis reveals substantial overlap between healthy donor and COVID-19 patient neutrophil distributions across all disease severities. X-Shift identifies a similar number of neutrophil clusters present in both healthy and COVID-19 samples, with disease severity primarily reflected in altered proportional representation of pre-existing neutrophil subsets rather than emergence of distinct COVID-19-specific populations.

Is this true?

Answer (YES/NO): NO